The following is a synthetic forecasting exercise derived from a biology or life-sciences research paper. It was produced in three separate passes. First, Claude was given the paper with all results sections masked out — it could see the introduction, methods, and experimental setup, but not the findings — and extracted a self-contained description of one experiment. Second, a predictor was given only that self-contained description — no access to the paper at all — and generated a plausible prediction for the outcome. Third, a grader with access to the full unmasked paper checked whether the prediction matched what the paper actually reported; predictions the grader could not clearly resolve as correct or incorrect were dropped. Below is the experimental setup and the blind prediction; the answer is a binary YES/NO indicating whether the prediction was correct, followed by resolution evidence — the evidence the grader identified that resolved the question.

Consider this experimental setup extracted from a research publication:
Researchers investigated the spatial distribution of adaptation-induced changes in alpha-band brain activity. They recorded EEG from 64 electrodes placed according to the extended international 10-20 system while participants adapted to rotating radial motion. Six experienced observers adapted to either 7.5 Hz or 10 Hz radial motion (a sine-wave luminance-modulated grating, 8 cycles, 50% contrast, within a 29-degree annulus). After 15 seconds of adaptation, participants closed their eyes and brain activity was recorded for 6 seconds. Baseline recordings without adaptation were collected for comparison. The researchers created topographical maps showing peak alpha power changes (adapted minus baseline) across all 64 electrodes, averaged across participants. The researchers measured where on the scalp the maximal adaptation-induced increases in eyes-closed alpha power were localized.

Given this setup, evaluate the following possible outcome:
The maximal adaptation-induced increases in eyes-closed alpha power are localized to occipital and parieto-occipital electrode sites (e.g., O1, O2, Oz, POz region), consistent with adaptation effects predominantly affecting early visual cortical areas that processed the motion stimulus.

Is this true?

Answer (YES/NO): YES